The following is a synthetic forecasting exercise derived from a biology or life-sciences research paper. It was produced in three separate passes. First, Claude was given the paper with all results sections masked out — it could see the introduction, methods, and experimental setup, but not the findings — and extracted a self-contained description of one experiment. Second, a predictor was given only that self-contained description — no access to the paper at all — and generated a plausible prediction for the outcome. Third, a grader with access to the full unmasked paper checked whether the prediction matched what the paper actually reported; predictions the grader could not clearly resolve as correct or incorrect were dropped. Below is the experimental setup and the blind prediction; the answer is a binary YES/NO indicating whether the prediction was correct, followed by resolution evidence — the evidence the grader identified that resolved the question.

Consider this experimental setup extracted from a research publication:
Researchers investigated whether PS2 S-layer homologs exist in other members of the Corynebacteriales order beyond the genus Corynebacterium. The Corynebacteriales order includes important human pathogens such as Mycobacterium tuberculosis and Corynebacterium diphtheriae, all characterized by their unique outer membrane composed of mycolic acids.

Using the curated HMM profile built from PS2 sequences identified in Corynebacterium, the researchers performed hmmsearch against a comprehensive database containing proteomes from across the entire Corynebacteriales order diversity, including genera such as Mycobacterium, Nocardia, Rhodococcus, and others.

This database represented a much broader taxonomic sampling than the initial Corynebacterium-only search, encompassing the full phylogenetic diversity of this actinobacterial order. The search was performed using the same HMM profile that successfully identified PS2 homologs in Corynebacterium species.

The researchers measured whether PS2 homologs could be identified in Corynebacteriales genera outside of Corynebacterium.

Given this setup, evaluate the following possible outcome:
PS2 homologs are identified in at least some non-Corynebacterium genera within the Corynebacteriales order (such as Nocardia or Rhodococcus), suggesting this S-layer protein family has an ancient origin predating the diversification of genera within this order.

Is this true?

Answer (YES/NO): NO